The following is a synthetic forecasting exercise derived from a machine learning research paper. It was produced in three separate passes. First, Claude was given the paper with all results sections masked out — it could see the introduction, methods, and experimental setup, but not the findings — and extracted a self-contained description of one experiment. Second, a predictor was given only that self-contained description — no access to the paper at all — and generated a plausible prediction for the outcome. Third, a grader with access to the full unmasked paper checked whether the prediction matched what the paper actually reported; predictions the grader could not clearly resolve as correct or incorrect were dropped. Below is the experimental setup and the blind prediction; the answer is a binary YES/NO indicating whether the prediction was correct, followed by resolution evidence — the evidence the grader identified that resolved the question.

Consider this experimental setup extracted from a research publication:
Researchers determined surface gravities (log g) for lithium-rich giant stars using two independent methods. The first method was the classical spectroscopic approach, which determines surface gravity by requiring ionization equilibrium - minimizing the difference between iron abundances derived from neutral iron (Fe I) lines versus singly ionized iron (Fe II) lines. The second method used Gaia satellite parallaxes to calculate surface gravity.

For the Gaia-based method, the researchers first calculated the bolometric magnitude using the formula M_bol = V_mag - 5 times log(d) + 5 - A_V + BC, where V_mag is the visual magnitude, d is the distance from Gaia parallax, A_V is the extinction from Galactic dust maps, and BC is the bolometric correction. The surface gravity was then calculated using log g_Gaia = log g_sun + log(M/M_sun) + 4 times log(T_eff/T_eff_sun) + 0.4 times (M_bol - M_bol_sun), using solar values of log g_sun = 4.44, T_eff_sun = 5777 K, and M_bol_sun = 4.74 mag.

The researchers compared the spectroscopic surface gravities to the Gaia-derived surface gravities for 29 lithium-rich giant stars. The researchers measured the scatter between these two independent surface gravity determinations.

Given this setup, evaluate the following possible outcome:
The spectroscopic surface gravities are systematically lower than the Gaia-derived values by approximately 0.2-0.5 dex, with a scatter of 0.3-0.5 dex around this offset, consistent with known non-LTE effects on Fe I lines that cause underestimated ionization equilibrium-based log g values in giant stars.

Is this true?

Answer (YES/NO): NO